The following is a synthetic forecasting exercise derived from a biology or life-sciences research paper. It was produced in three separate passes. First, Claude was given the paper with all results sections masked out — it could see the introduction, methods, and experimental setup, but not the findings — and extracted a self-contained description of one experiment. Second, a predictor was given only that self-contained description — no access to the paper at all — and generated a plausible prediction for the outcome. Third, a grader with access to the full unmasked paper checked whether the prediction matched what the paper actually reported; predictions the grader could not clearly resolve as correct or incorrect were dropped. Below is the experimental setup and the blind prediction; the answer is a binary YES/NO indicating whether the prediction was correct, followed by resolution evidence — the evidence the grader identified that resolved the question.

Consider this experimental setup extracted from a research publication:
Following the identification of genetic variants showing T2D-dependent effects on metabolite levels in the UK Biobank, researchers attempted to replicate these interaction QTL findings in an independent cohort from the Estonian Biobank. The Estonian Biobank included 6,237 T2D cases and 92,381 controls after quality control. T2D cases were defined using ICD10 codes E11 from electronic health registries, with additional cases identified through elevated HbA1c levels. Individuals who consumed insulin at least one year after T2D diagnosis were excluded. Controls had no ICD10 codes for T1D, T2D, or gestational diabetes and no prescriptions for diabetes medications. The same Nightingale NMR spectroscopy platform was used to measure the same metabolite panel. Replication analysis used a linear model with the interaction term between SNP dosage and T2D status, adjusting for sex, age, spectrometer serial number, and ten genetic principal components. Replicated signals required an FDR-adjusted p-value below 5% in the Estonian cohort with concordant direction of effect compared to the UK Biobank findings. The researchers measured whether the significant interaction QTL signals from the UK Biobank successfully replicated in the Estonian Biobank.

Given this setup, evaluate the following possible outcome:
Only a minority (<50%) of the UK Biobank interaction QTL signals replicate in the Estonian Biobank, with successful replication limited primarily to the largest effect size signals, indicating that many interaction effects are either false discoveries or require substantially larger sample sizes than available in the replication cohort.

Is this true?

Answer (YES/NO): NO